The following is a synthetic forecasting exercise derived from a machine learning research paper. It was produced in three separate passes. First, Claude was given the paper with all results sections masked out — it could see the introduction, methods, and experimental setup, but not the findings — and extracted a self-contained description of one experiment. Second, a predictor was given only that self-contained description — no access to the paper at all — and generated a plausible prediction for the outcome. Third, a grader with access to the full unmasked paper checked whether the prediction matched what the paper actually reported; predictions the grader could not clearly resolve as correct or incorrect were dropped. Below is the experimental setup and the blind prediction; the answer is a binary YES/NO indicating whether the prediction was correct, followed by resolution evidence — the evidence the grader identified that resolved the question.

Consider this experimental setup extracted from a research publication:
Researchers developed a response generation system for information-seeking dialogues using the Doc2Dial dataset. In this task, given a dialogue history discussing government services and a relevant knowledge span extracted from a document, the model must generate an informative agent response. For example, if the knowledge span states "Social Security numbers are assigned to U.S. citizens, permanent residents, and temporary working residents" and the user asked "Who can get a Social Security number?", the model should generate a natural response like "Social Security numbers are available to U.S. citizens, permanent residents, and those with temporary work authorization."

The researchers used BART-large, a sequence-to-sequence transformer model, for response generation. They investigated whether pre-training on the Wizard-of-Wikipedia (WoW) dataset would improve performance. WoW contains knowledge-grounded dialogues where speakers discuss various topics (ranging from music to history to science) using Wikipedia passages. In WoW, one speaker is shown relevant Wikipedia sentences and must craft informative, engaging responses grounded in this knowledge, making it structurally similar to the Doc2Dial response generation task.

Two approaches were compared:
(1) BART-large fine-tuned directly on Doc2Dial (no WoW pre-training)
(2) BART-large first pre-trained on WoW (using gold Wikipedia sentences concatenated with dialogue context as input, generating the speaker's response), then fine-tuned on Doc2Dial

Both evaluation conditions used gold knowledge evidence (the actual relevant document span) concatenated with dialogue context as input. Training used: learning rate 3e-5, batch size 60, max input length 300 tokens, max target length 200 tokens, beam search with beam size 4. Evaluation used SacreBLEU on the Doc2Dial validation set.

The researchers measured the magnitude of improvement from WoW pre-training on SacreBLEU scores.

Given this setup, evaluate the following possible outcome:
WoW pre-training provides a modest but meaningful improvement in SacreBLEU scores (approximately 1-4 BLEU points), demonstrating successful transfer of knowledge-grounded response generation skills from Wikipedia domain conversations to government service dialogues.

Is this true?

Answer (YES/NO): NO